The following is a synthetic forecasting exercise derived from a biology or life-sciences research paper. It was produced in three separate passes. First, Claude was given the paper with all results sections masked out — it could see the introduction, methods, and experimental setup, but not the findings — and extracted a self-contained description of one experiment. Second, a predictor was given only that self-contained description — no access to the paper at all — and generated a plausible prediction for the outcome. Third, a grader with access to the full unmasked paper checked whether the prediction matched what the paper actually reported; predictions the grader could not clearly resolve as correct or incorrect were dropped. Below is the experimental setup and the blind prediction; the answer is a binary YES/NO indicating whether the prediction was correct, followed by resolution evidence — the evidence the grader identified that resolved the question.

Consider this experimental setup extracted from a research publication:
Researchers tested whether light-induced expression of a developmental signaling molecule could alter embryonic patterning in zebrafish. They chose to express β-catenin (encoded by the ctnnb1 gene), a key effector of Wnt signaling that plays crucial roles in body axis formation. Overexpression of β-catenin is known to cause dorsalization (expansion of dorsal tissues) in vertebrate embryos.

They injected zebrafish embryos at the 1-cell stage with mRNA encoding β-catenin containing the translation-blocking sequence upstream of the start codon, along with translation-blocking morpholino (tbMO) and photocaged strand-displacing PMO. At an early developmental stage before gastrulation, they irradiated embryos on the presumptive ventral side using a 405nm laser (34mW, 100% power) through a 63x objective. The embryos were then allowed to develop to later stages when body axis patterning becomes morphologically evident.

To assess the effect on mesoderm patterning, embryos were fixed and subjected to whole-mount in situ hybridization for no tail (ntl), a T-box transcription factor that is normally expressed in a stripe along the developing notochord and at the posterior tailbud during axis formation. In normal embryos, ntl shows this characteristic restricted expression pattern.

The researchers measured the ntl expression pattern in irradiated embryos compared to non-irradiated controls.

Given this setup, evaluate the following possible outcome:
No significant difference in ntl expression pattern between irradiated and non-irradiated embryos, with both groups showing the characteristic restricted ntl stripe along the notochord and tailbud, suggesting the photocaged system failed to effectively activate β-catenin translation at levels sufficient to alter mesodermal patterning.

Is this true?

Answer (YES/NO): NO